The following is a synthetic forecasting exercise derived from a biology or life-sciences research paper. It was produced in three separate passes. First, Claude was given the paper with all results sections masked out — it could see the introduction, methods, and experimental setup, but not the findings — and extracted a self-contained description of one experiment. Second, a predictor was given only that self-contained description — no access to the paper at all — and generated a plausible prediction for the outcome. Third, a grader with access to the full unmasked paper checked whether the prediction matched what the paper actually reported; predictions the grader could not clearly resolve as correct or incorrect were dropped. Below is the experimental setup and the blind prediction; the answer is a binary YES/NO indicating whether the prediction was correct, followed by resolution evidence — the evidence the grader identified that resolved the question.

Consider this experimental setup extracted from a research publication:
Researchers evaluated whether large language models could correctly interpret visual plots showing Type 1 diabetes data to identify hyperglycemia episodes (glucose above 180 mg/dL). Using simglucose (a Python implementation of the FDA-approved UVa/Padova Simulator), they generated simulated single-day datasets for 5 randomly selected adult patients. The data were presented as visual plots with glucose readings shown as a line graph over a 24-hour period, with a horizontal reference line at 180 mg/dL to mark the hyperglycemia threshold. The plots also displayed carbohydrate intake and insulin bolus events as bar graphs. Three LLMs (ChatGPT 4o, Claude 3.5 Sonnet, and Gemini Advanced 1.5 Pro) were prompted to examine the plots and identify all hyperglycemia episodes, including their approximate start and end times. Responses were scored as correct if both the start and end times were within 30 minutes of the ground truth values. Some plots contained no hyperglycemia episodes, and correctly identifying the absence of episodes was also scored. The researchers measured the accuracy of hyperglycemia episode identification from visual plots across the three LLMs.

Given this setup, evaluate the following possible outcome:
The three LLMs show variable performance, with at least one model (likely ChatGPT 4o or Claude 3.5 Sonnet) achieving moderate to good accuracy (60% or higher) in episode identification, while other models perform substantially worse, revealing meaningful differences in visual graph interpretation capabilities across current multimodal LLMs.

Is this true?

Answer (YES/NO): NO